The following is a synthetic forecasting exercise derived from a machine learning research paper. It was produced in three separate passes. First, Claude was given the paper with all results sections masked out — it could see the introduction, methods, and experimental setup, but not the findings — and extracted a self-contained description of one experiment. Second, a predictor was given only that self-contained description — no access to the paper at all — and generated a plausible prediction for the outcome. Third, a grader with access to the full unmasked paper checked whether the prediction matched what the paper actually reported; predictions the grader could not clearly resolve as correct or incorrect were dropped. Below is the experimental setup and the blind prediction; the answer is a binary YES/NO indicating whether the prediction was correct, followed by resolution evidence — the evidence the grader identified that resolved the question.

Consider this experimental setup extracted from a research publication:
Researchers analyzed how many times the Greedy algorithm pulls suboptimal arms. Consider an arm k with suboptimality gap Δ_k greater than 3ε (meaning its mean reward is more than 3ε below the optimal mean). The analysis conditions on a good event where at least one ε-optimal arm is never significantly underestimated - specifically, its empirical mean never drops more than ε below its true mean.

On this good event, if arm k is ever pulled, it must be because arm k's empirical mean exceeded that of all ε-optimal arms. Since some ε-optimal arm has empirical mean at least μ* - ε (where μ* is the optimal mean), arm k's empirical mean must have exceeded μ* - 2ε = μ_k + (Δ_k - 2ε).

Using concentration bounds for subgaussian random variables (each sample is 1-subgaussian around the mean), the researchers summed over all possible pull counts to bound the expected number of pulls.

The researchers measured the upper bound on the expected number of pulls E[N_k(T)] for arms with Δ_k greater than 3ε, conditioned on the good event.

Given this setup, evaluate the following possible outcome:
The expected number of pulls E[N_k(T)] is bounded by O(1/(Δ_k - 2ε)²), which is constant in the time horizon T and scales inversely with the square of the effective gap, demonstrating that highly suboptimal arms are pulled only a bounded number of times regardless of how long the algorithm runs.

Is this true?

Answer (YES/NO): YES